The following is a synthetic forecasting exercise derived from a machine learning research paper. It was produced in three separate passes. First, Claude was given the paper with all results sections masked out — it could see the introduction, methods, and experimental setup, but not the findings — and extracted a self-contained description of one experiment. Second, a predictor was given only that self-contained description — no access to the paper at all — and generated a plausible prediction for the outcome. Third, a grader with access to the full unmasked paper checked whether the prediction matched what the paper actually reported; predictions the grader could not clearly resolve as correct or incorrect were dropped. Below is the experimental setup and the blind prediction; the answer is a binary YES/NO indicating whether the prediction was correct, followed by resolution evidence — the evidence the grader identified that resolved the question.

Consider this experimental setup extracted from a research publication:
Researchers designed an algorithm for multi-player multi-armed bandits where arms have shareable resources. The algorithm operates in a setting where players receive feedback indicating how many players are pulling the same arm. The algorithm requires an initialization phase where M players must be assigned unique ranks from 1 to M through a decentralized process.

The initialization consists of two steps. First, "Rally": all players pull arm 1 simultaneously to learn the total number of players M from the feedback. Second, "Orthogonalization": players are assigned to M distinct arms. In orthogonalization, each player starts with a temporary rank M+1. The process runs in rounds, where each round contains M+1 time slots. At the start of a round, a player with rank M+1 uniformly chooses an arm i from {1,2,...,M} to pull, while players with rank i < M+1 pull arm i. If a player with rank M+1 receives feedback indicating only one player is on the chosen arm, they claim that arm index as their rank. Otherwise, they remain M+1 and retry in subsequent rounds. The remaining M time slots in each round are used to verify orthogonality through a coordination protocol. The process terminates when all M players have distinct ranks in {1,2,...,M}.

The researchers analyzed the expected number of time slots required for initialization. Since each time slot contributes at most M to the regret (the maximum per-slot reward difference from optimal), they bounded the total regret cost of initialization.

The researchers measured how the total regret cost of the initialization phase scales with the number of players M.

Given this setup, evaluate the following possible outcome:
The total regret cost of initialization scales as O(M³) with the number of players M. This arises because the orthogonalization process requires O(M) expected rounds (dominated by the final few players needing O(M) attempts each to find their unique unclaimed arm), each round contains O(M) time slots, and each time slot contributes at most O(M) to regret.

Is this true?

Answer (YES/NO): NO